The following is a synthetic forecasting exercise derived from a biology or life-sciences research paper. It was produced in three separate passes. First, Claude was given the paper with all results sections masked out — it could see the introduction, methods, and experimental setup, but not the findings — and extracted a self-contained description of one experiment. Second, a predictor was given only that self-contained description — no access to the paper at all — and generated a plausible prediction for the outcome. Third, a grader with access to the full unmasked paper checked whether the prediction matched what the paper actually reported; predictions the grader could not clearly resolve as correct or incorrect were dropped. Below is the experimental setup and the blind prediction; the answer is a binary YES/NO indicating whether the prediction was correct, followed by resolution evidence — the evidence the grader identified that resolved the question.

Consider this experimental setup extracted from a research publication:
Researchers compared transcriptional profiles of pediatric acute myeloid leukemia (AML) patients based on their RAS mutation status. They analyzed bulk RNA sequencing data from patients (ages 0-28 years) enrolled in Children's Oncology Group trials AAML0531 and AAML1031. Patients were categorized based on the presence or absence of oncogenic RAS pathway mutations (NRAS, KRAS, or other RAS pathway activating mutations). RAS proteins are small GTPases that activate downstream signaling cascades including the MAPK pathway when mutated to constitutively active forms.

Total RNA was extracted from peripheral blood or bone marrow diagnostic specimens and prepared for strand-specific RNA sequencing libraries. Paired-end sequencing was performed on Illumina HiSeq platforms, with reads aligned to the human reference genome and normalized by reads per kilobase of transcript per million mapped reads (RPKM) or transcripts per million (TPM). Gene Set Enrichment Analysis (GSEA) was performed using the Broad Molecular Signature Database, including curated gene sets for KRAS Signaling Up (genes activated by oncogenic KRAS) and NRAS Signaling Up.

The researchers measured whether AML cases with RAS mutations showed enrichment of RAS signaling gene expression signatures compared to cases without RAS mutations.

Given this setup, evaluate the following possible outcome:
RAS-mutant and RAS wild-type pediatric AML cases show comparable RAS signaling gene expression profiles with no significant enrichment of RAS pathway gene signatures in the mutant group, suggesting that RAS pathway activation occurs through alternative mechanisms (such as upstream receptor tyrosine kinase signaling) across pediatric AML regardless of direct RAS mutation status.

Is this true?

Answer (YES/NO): NO